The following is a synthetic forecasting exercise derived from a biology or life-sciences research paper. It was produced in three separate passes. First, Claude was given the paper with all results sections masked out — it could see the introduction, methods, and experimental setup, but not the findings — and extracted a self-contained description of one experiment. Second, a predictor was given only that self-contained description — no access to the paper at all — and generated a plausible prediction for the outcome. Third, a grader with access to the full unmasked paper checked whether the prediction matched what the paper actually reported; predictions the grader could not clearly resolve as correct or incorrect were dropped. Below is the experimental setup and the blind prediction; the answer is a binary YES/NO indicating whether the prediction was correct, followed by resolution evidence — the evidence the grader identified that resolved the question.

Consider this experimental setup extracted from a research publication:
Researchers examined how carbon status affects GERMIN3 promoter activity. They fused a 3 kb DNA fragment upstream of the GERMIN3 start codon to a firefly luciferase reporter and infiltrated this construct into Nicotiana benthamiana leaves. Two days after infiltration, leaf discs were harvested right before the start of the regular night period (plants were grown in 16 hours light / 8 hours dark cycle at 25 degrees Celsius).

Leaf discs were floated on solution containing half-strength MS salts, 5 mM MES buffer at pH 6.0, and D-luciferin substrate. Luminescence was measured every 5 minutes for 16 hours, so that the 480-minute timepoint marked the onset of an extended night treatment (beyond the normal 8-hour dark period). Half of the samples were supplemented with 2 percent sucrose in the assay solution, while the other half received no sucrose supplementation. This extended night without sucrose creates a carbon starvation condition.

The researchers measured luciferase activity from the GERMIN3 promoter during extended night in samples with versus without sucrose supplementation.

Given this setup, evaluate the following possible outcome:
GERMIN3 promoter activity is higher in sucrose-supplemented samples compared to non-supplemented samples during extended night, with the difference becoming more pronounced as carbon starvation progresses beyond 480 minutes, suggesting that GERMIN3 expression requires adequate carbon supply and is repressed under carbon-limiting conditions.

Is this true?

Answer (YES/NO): NO